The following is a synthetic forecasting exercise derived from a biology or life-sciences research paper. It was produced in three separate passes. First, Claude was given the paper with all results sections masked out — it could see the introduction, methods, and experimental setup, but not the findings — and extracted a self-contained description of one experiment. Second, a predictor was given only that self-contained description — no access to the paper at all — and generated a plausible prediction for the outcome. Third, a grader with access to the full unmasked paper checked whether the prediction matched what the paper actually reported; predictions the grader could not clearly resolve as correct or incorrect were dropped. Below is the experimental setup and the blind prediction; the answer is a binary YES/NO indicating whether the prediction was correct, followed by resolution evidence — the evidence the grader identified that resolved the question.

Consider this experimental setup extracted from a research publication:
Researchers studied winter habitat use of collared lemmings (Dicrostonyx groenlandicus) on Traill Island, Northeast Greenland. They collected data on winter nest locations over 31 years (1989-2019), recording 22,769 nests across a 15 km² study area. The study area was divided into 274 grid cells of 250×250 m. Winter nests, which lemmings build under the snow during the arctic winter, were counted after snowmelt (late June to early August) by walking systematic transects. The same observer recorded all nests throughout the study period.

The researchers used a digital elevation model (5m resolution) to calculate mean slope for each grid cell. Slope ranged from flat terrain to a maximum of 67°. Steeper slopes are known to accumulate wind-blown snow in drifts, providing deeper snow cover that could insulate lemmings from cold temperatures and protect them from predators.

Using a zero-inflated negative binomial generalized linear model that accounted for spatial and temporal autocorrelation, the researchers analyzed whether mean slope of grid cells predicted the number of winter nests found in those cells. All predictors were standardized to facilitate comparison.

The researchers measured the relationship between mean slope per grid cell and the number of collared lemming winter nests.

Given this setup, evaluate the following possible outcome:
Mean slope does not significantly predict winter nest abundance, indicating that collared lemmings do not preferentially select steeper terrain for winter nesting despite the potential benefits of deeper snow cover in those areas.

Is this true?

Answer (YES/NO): NO